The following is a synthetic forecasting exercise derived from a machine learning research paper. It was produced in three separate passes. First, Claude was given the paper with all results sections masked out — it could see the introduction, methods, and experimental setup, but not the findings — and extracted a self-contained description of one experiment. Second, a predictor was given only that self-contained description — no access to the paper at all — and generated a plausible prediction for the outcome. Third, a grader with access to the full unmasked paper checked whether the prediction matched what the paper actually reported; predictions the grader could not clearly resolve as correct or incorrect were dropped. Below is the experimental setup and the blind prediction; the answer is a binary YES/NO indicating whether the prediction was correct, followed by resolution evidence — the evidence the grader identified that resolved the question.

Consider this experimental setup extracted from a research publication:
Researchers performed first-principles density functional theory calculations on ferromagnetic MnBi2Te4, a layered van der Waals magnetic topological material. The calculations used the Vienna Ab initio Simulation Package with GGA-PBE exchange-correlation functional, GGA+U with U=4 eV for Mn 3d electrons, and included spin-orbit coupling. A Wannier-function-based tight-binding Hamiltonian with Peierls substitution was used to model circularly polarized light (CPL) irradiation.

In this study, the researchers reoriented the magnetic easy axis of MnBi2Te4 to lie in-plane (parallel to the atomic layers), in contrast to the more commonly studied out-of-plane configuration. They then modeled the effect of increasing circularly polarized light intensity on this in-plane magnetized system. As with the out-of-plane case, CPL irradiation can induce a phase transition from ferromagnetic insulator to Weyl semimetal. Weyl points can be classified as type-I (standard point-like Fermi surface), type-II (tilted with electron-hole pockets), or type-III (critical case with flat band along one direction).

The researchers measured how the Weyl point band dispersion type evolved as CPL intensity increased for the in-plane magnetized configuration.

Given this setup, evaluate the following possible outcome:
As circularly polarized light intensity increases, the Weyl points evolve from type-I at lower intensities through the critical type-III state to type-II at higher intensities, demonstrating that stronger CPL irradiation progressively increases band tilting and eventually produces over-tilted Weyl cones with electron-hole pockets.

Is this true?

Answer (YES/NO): NO